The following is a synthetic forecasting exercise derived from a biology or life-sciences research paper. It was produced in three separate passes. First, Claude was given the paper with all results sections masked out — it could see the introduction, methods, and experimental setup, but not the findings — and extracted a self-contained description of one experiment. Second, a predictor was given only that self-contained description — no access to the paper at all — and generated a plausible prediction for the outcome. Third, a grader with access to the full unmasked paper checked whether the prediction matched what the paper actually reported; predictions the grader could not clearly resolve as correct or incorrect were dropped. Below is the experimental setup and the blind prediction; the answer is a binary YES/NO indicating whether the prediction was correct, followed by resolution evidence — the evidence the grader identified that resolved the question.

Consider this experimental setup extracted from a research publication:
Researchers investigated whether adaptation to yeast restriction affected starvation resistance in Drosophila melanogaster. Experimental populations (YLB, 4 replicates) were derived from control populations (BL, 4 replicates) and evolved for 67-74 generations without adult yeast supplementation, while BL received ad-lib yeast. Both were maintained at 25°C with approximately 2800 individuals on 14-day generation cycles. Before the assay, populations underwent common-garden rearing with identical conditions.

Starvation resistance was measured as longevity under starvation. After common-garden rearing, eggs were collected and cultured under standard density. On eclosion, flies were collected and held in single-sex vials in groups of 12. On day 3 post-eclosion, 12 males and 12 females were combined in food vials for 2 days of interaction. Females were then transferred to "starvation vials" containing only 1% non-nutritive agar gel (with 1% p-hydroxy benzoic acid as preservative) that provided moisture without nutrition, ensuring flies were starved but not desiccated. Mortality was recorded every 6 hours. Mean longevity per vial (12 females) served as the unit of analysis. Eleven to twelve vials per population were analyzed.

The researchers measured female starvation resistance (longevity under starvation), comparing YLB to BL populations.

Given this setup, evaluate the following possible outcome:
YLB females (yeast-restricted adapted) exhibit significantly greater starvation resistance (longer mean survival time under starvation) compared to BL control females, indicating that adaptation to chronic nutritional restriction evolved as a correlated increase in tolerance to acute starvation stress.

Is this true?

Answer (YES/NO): NO